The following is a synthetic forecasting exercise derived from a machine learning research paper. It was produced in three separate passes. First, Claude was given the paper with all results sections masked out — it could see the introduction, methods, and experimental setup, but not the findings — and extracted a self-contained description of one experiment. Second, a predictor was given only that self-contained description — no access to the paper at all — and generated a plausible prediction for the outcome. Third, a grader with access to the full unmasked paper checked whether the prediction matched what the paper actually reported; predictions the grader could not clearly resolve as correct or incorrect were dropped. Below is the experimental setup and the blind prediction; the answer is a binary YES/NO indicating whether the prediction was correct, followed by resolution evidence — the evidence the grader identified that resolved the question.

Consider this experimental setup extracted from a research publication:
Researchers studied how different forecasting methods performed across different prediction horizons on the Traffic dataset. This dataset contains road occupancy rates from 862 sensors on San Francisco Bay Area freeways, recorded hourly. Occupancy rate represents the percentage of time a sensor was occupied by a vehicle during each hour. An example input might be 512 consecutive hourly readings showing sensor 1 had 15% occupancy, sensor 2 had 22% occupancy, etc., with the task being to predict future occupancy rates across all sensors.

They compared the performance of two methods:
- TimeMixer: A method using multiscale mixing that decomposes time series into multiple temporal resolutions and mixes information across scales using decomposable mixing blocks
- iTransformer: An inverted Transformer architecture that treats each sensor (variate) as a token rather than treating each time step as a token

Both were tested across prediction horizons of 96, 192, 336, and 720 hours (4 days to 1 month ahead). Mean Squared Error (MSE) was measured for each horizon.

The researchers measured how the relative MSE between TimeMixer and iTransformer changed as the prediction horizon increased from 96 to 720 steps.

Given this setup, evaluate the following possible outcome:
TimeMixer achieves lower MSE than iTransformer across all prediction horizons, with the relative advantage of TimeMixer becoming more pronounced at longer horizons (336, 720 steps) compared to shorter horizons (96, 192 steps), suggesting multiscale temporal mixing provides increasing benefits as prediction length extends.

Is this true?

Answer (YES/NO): NO